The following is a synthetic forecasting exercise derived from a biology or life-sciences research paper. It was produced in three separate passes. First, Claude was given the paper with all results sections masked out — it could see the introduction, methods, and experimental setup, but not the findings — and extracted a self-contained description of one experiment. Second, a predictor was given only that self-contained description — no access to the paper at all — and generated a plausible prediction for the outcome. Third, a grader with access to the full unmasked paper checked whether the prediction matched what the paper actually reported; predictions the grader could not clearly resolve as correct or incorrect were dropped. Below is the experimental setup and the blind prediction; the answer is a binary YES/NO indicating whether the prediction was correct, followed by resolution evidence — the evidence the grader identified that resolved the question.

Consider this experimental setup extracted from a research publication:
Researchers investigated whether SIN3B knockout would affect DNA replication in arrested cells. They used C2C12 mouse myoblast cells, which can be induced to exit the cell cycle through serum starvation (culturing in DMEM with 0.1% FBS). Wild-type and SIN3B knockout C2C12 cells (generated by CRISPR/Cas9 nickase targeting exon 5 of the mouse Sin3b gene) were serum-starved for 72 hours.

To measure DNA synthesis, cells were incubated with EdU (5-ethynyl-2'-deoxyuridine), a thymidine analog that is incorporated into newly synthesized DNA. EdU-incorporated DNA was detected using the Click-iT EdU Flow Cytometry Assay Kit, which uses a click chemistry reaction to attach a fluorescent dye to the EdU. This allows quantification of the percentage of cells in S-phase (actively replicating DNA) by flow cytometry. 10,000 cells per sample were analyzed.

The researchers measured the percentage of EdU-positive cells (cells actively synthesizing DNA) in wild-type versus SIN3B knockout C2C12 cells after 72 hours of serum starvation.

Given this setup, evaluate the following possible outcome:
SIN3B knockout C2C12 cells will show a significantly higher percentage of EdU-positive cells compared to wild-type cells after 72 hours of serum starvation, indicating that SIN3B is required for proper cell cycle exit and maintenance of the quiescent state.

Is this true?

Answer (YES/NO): NO